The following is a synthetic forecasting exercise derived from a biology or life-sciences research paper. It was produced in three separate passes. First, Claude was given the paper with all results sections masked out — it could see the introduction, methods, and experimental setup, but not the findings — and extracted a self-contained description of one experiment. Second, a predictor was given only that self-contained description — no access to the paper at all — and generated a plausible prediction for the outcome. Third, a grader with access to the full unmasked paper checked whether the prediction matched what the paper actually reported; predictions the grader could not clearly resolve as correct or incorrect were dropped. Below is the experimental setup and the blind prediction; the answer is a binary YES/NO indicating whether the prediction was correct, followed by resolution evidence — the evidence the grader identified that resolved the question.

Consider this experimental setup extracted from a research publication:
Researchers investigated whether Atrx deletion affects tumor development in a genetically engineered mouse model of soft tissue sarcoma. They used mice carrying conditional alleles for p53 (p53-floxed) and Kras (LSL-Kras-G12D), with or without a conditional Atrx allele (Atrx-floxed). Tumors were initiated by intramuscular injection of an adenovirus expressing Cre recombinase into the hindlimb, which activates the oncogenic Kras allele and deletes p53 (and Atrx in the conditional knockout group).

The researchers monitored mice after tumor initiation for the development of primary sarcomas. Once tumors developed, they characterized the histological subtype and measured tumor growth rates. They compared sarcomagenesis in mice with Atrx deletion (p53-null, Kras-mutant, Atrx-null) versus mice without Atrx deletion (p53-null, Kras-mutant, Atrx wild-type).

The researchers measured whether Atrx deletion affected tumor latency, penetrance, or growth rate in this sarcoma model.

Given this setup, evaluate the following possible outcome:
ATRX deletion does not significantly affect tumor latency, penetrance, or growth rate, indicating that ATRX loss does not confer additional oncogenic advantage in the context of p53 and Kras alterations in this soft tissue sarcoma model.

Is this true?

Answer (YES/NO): NO